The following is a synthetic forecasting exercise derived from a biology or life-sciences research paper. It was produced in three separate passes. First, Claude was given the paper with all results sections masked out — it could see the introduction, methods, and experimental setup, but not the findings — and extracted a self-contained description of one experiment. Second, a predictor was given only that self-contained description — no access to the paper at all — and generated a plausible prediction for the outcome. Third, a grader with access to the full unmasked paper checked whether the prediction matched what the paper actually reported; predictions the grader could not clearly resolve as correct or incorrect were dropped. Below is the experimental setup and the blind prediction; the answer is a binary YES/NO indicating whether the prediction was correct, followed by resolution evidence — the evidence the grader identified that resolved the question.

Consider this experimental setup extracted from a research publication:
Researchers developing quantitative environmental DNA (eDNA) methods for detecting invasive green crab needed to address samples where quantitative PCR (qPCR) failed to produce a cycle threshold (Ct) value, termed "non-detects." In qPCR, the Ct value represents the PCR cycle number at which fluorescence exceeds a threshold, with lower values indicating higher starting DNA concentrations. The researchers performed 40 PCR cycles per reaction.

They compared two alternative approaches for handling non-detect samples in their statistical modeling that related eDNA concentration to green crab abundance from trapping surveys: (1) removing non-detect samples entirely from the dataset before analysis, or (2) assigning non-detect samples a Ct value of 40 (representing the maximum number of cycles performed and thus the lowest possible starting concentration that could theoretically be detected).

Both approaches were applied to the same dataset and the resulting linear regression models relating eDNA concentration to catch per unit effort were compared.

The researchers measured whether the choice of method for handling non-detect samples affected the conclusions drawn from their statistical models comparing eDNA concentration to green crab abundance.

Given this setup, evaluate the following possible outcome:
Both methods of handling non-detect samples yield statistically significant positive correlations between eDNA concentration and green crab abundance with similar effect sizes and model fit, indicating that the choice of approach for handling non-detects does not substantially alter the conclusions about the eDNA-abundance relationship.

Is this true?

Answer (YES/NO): YES